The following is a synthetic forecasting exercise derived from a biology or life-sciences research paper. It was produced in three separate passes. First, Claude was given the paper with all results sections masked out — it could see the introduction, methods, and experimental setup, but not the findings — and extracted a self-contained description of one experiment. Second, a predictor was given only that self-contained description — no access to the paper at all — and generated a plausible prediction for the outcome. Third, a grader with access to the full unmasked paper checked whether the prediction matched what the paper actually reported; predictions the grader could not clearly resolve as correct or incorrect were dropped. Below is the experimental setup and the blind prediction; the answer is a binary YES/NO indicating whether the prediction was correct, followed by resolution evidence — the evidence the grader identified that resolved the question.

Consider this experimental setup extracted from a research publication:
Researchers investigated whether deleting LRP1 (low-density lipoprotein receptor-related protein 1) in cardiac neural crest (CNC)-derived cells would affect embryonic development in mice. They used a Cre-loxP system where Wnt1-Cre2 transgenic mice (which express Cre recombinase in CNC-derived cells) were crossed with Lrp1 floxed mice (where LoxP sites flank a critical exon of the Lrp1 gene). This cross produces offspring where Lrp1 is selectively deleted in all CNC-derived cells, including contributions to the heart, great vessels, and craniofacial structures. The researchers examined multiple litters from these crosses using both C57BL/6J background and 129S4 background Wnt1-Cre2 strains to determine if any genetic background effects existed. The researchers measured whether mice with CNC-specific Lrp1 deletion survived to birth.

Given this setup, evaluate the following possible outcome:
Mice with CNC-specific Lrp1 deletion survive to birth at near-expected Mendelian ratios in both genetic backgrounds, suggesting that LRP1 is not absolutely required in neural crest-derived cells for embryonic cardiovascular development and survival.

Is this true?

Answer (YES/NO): NO